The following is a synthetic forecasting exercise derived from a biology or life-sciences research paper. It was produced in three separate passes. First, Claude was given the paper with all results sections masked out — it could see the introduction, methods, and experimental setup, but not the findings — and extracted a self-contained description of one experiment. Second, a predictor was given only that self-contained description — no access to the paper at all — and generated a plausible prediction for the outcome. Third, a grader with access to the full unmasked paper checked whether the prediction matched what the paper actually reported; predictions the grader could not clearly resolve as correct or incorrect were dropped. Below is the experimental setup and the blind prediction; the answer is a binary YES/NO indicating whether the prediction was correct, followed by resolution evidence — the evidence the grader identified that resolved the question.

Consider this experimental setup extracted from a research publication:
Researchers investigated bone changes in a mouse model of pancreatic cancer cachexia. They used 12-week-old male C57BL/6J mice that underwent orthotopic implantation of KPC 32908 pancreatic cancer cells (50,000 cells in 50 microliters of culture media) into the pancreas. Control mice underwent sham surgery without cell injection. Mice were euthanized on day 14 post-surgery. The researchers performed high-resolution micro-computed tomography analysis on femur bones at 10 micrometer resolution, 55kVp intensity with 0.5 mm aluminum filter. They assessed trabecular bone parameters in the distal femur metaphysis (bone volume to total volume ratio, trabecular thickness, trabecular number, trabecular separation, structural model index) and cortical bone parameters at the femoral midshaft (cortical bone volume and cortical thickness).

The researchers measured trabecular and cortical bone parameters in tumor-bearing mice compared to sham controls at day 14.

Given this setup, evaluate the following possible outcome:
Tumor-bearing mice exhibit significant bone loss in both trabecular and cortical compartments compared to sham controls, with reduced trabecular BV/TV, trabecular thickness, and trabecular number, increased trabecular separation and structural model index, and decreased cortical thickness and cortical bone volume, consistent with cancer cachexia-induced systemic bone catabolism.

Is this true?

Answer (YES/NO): NO